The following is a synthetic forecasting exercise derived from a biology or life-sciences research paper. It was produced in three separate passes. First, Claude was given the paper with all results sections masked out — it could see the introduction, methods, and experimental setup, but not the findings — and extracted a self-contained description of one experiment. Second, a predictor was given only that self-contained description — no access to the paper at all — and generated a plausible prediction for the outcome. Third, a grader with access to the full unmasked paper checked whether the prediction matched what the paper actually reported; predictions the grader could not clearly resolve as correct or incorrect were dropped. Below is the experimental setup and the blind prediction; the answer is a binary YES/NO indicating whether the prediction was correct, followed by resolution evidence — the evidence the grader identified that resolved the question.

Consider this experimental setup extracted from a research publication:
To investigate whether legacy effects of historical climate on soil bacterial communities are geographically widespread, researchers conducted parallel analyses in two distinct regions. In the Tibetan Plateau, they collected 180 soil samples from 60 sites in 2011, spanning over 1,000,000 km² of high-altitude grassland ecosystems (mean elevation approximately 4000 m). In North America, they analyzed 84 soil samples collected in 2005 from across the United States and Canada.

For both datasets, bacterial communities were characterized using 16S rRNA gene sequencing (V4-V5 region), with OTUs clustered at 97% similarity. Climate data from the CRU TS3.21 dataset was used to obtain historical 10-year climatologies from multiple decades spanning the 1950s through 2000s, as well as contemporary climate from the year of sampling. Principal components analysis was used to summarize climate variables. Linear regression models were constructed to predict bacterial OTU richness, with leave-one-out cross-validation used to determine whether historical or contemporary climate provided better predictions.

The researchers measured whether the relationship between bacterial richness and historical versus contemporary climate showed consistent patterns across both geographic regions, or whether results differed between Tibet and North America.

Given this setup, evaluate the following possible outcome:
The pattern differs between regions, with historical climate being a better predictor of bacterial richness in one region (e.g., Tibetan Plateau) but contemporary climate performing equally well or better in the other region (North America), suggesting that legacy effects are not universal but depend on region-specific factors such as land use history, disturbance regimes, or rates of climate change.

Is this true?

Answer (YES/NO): NO